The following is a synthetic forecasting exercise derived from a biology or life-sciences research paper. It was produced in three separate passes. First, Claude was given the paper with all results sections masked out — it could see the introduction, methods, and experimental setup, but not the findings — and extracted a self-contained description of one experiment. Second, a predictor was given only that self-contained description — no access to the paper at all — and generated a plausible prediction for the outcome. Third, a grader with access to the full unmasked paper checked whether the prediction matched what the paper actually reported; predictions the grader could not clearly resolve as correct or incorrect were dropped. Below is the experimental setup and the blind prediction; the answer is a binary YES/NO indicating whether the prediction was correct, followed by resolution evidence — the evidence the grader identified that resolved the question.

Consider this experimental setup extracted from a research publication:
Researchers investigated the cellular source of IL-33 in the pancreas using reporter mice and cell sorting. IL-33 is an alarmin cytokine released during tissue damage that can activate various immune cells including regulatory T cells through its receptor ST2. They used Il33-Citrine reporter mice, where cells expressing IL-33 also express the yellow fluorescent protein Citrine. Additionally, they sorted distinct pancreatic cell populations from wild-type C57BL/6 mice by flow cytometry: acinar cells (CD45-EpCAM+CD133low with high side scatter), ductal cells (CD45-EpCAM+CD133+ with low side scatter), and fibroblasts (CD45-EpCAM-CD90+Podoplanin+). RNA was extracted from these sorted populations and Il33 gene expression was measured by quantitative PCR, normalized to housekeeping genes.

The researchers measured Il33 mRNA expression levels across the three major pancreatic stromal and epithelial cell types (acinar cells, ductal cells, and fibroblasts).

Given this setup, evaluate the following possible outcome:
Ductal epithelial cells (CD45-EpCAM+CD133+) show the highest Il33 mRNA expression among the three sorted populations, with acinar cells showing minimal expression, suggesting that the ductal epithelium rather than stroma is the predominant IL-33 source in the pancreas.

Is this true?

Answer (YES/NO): NO